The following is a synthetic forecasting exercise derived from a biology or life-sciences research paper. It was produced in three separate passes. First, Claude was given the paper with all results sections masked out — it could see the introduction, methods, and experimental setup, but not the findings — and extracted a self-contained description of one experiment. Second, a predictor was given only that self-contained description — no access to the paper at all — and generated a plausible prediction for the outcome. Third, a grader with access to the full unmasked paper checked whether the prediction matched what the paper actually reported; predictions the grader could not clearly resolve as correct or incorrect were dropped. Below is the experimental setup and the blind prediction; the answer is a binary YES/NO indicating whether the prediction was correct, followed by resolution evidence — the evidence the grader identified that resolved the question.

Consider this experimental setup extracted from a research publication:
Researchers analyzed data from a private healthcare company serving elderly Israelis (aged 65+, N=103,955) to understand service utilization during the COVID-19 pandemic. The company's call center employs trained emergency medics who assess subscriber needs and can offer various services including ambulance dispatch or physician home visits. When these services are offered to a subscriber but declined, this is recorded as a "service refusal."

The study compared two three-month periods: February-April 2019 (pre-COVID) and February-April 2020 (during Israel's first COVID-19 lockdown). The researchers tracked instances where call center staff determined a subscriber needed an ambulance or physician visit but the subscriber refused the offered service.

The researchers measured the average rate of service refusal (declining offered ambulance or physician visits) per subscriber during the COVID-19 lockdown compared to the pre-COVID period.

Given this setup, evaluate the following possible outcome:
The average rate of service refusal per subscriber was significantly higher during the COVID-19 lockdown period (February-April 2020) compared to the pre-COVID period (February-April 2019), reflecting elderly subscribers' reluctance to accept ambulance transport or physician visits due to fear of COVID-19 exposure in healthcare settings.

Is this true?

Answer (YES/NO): YES